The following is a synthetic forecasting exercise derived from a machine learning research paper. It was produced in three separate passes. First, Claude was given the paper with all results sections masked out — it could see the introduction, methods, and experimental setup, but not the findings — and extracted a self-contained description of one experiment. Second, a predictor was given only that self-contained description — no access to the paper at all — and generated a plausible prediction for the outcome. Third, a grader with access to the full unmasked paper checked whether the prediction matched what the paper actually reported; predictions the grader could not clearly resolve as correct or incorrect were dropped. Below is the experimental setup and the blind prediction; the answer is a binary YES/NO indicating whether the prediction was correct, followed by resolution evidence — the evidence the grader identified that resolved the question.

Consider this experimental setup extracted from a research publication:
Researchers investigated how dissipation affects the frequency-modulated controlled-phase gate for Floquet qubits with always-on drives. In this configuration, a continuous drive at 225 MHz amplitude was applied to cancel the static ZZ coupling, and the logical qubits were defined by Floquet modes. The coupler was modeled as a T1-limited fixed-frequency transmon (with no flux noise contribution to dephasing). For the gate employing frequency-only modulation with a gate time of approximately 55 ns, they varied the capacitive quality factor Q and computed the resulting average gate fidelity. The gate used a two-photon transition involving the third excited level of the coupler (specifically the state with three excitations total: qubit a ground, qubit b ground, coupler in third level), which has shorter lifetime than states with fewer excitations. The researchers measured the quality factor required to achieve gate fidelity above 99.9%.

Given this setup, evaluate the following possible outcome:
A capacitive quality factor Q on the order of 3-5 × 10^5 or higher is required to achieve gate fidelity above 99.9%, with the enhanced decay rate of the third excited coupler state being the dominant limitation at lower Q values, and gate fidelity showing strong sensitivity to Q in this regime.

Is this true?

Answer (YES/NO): NO